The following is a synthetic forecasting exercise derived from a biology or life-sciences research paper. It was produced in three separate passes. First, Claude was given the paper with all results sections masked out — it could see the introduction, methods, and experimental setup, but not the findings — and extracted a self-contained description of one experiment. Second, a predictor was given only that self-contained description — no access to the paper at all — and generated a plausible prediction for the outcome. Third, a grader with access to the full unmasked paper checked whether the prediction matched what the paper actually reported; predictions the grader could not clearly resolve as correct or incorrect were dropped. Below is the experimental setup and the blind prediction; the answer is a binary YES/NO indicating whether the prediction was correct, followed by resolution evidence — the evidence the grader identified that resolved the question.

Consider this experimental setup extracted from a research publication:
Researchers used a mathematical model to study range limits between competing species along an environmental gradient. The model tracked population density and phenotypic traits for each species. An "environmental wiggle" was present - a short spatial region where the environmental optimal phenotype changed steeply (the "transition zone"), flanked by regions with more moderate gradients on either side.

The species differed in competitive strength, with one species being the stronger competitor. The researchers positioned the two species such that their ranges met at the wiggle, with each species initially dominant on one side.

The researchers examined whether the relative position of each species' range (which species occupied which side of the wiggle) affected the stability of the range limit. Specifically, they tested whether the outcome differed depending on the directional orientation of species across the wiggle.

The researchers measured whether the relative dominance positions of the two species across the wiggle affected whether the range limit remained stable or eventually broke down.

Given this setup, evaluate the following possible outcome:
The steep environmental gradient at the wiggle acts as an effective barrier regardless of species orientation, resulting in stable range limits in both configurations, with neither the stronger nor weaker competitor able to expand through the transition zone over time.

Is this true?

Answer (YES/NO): NO